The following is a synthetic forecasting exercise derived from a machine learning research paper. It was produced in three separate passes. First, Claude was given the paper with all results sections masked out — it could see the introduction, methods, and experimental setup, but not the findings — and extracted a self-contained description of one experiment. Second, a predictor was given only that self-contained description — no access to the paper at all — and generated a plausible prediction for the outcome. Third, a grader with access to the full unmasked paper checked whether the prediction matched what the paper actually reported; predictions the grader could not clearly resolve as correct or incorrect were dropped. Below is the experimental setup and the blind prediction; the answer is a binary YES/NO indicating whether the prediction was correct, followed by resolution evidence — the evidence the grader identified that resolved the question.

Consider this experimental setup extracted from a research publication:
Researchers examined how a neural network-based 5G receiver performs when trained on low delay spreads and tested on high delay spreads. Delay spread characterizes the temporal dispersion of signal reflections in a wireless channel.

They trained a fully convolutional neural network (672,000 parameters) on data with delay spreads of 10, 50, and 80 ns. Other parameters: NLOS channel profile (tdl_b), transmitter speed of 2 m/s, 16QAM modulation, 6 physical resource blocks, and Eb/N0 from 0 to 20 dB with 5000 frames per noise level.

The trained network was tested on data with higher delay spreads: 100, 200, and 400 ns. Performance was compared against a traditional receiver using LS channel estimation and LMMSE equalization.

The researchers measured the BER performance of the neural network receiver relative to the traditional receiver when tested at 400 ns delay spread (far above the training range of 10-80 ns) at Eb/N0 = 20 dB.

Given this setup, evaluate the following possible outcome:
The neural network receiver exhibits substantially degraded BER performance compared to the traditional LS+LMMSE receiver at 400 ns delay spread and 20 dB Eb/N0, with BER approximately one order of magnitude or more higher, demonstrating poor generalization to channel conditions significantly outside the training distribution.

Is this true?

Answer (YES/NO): NO